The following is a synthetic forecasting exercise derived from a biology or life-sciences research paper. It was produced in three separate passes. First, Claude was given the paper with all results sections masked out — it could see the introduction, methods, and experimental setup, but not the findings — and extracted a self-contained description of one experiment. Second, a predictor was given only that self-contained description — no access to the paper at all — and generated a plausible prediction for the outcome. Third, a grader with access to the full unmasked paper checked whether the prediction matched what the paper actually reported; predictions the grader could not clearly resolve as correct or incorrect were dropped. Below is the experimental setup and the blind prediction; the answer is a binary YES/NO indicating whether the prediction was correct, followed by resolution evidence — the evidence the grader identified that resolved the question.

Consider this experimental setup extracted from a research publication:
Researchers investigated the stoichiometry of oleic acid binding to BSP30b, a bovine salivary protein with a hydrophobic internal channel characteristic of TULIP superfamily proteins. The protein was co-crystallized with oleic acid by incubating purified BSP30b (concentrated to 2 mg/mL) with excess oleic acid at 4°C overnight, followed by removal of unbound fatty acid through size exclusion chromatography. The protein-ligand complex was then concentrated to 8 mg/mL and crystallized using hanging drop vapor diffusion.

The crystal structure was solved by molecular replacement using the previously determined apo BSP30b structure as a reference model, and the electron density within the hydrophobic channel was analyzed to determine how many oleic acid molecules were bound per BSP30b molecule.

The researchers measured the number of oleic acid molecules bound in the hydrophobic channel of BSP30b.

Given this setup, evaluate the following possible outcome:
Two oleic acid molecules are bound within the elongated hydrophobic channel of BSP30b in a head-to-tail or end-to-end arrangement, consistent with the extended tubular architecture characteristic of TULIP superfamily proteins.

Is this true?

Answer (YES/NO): NO